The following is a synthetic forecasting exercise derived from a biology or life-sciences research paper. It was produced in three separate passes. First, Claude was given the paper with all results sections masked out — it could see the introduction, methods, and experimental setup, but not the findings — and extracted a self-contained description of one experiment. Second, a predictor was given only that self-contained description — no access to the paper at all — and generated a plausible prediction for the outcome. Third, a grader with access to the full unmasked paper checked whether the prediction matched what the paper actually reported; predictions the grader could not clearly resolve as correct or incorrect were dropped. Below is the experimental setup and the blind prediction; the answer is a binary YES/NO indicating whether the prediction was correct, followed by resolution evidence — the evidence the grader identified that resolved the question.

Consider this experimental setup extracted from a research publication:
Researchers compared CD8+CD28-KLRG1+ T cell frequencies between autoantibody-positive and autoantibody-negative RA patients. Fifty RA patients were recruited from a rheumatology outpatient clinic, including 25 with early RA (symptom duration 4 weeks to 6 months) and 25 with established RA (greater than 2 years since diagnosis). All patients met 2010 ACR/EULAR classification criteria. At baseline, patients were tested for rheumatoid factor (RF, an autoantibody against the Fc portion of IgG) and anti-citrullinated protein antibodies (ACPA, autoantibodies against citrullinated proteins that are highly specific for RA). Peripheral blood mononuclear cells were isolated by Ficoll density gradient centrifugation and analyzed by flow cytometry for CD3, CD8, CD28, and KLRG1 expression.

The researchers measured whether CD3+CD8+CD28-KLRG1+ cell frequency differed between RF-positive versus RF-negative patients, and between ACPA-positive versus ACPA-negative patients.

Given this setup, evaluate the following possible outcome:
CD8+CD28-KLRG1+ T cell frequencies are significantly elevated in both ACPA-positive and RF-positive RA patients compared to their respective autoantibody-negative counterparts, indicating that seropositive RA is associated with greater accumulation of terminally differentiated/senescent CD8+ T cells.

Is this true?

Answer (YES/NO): YES